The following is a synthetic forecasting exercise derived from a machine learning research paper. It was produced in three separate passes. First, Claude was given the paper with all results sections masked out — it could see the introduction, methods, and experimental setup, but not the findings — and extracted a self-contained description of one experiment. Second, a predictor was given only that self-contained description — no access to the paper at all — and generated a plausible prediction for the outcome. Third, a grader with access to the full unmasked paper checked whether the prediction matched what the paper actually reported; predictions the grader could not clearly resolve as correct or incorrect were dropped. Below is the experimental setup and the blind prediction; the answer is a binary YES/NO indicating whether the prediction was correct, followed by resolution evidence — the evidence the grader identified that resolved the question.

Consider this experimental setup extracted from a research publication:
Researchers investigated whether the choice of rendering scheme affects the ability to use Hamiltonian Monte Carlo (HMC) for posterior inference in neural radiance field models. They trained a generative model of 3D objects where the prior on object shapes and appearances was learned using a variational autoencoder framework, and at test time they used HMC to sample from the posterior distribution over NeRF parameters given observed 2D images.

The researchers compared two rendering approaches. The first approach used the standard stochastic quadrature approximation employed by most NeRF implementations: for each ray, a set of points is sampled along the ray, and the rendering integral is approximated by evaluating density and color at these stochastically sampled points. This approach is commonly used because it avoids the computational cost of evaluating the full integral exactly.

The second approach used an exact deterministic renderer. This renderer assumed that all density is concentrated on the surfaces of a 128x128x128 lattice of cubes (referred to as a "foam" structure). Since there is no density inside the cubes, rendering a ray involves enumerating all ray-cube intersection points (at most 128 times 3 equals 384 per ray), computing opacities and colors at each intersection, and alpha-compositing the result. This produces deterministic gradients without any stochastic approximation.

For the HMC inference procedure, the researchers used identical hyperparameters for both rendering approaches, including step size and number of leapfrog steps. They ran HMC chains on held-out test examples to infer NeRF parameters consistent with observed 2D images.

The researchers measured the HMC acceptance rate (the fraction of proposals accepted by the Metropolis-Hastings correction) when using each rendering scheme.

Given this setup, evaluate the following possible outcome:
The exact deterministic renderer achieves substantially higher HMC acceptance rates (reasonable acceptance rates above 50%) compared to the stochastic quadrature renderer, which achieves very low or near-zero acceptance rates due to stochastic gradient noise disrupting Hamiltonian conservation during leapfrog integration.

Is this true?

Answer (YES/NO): YES